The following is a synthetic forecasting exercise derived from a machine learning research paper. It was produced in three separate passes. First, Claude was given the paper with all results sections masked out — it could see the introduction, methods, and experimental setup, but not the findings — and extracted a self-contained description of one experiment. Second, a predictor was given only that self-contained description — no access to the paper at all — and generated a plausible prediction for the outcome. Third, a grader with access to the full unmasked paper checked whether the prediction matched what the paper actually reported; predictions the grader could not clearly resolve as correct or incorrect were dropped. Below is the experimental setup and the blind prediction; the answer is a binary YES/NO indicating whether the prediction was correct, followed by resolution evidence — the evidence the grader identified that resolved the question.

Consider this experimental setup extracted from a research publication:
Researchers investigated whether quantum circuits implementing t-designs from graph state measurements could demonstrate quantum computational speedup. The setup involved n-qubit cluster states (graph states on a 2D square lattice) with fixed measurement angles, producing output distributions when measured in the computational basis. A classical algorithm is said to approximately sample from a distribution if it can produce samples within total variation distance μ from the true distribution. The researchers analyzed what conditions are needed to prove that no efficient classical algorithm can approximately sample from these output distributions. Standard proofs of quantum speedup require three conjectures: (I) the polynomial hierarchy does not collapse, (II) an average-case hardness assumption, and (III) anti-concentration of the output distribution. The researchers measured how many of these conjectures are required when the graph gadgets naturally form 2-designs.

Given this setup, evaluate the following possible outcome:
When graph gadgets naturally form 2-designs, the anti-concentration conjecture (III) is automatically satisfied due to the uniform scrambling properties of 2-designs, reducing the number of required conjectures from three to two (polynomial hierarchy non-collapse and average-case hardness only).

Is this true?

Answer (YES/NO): YES